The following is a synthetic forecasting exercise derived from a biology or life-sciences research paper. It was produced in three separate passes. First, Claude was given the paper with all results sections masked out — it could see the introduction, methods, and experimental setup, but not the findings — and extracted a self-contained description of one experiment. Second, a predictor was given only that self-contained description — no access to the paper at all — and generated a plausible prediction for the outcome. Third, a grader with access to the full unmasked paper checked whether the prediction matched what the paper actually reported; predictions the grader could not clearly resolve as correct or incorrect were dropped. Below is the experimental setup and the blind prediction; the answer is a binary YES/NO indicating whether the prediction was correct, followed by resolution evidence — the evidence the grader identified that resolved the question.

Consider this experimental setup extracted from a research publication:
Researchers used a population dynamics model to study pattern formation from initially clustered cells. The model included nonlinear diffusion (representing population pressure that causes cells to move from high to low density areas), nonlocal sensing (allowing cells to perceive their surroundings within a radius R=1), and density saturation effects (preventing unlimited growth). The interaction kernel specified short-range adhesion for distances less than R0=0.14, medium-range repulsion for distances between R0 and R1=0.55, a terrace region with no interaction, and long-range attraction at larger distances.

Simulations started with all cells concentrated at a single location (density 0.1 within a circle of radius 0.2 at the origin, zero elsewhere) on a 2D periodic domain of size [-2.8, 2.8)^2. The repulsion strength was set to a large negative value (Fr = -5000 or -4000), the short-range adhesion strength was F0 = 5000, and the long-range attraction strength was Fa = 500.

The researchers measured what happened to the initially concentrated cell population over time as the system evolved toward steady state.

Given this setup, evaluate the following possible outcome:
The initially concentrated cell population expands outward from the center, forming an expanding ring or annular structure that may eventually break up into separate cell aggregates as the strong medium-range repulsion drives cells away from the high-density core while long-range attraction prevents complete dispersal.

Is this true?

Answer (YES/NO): NO